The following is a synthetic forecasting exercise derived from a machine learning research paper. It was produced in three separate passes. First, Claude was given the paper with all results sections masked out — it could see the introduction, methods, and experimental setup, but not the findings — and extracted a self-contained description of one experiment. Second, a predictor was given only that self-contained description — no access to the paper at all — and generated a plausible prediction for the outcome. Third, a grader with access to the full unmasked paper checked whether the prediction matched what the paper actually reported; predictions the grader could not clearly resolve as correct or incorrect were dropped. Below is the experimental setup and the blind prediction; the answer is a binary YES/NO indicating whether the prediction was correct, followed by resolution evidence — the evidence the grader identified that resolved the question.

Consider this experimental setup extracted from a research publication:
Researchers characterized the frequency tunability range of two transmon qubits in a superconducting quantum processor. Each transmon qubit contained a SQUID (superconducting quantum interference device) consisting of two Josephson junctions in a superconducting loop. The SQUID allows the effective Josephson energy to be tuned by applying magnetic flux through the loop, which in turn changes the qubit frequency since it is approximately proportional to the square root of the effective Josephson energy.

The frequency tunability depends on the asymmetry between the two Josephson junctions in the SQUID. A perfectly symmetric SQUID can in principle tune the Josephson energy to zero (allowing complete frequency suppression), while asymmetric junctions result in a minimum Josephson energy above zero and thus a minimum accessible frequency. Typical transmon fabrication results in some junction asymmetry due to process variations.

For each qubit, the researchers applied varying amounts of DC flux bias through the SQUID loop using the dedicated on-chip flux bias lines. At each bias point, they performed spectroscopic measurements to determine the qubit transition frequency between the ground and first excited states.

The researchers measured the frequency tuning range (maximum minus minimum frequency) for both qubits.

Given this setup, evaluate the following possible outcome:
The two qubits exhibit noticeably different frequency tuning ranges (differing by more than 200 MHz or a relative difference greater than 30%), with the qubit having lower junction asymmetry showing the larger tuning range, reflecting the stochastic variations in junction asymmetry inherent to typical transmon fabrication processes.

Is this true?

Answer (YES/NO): NO